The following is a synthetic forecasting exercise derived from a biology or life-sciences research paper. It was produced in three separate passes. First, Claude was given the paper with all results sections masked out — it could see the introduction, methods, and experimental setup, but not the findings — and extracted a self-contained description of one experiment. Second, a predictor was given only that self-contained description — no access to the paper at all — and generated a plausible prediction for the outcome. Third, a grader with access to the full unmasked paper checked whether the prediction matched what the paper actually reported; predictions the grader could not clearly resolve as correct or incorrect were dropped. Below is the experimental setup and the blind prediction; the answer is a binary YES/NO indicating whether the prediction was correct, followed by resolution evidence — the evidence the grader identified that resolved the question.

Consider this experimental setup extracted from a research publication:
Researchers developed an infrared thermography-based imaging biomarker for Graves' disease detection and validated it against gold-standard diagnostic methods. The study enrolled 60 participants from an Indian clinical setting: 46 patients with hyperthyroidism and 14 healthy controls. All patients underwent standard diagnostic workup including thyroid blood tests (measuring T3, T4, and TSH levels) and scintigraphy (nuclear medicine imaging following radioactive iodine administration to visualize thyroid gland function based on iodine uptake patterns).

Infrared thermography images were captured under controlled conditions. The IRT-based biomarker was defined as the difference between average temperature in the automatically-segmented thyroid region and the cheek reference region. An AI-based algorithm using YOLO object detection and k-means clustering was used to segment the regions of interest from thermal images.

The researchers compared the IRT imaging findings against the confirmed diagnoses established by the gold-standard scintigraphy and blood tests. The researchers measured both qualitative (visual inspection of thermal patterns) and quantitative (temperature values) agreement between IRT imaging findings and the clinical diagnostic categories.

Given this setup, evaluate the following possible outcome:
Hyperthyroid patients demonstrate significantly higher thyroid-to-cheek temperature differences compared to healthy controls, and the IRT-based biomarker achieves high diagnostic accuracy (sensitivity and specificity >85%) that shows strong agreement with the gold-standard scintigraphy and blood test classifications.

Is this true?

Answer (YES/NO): NO